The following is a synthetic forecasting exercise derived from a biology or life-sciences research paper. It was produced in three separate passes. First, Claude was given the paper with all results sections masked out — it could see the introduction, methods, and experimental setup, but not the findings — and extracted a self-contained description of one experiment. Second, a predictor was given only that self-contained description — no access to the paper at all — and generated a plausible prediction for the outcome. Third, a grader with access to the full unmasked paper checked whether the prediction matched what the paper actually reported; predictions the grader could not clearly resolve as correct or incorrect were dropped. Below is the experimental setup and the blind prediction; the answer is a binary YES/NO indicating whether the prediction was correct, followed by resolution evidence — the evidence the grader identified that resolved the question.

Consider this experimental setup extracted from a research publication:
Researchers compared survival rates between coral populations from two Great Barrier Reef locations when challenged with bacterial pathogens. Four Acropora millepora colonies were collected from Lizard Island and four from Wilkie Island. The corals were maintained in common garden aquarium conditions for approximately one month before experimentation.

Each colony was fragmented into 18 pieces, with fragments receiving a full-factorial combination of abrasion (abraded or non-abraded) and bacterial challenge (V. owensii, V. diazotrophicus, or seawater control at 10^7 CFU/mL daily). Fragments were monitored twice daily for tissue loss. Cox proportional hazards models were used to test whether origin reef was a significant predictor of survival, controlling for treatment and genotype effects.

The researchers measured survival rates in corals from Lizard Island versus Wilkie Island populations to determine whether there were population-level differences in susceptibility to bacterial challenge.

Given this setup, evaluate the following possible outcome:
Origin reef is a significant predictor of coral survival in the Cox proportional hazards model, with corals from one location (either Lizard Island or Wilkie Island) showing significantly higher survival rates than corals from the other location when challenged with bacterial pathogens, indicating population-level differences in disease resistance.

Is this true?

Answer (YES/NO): YES